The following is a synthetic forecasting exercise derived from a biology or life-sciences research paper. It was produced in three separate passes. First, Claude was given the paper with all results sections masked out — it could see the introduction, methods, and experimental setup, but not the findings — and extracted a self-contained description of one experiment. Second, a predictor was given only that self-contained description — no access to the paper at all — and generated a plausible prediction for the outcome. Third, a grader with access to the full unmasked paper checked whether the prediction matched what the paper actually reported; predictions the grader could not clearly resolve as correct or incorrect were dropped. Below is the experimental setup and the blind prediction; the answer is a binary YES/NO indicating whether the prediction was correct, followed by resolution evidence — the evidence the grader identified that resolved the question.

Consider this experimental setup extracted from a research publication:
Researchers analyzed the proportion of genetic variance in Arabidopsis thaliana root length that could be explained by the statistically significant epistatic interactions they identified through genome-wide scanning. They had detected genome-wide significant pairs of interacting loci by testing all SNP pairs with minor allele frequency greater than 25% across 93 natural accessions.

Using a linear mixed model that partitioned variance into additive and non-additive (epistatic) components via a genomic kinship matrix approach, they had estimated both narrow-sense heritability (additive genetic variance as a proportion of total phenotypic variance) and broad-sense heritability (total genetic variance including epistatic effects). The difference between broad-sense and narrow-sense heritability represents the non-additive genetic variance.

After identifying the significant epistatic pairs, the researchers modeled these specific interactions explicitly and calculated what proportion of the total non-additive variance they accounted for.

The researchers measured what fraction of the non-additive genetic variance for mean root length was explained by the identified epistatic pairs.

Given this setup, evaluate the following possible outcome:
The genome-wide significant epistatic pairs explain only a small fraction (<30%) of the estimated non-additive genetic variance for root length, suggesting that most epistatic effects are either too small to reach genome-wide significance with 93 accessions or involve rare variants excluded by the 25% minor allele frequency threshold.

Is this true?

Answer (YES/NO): NO